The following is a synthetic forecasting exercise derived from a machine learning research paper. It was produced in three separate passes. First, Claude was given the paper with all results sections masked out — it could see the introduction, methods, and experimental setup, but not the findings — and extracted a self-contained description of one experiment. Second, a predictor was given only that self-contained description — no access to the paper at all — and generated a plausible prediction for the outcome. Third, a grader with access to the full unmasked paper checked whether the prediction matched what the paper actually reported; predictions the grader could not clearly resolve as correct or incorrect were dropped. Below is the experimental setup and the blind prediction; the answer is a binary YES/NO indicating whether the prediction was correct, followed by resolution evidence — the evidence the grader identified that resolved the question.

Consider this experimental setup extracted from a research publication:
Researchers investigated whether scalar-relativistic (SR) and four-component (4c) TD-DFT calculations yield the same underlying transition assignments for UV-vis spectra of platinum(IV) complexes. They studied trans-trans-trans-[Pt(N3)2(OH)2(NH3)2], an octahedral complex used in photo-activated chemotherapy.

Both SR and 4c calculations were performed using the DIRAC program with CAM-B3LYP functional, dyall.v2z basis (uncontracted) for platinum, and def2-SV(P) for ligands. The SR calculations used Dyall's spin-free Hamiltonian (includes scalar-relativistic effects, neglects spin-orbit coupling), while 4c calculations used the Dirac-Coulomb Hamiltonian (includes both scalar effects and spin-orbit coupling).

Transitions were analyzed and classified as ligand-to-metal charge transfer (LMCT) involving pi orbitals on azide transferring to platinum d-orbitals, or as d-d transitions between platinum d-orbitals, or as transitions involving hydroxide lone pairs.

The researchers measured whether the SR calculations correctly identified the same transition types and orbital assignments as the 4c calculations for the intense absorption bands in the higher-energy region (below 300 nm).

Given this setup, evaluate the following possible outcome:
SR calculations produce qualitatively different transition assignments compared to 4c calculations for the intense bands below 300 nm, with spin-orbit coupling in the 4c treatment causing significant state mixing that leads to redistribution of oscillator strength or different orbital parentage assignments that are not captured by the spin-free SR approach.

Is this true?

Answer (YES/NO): NO